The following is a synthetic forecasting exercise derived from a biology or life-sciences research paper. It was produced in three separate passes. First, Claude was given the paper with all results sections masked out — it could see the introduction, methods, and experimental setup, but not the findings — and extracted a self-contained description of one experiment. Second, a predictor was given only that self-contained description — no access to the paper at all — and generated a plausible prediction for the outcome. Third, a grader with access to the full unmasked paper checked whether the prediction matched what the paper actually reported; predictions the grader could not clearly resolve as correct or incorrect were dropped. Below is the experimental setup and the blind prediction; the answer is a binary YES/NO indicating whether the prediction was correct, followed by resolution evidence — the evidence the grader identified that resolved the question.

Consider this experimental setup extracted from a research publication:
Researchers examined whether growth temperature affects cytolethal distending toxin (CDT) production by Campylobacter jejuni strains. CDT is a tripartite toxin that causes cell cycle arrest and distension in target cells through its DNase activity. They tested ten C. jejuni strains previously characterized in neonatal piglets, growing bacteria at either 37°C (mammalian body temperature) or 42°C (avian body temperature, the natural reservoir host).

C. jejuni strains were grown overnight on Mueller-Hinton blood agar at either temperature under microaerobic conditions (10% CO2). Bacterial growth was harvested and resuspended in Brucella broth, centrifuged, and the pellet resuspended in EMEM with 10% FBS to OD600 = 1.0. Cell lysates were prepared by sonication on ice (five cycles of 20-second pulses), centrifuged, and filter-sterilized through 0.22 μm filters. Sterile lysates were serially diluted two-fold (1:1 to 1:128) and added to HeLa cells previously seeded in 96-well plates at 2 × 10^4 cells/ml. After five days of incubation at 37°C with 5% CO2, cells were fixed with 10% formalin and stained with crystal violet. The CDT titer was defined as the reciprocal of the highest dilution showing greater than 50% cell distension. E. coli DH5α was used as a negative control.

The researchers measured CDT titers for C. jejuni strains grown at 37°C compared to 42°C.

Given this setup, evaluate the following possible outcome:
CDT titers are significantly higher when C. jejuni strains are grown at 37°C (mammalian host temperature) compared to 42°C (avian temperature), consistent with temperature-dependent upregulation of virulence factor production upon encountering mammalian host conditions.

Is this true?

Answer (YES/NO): NO